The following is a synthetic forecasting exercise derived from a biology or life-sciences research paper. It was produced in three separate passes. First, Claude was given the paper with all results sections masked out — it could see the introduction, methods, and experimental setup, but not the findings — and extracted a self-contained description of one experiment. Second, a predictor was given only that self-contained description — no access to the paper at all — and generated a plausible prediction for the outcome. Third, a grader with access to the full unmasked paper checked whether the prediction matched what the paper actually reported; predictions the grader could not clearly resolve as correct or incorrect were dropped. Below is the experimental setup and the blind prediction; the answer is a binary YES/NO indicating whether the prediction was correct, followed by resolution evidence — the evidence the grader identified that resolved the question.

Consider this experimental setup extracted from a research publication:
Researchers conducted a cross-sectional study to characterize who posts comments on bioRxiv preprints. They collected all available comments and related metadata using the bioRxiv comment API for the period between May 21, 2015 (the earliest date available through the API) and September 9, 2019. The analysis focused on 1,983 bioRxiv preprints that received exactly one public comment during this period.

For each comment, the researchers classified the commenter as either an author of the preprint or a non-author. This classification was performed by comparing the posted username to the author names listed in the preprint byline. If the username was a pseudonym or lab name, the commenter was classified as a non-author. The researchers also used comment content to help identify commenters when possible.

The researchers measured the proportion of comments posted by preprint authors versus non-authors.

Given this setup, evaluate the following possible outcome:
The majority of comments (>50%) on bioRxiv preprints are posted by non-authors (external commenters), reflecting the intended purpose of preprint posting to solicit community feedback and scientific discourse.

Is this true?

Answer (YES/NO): YES